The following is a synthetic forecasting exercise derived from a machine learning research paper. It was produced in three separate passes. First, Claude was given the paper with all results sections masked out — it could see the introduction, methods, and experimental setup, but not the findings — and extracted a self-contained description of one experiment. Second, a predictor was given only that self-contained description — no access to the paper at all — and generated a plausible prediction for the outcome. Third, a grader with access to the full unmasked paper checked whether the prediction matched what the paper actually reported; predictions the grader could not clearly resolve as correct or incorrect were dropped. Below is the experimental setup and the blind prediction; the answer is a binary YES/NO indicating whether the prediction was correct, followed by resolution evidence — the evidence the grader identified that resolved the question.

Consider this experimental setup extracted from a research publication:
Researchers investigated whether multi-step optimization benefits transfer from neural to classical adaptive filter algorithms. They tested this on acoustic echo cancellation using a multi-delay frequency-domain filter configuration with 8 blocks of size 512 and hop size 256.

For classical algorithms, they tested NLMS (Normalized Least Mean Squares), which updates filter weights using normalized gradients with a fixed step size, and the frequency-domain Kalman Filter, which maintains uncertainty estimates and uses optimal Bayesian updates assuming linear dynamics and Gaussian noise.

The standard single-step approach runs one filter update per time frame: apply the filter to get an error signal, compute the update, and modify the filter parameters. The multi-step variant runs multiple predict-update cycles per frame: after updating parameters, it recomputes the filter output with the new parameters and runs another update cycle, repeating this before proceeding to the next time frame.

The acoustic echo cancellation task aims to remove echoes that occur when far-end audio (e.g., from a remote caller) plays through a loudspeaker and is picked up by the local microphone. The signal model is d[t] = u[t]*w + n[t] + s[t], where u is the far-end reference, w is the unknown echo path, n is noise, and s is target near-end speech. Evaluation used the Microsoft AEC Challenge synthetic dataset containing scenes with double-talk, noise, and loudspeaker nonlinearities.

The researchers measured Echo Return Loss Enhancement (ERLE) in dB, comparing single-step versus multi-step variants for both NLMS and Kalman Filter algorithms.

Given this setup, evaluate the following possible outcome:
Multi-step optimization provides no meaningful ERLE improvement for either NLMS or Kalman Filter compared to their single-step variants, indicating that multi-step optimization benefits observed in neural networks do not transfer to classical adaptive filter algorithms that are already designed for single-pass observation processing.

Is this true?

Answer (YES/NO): NO